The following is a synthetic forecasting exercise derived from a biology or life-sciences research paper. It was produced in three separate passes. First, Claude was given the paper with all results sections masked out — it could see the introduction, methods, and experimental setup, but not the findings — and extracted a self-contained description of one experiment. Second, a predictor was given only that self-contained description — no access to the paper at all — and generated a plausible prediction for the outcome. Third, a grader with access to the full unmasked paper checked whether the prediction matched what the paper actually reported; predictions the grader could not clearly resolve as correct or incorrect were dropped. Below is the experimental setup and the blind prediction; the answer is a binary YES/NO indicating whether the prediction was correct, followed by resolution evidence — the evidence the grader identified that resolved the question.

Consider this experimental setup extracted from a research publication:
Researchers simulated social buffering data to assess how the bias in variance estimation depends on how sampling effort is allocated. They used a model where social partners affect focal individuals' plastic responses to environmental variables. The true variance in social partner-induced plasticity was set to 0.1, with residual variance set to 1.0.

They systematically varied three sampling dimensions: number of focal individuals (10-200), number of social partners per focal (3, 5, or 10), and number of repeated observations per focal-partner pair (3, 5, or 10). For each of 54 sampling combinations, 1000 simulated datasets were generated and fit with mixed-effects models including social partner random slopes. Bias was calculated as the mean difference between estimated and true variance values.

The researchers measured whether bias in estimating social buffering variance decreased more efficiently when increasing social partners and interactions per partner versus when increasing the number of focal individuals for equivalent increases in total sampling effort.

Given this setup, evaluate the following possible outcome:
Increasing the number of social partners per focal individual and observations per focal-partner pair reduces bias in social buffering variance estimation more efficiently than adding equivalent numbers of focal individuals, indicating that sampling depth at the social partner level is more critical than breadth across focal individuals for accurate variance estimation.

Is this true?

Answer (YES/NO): YES